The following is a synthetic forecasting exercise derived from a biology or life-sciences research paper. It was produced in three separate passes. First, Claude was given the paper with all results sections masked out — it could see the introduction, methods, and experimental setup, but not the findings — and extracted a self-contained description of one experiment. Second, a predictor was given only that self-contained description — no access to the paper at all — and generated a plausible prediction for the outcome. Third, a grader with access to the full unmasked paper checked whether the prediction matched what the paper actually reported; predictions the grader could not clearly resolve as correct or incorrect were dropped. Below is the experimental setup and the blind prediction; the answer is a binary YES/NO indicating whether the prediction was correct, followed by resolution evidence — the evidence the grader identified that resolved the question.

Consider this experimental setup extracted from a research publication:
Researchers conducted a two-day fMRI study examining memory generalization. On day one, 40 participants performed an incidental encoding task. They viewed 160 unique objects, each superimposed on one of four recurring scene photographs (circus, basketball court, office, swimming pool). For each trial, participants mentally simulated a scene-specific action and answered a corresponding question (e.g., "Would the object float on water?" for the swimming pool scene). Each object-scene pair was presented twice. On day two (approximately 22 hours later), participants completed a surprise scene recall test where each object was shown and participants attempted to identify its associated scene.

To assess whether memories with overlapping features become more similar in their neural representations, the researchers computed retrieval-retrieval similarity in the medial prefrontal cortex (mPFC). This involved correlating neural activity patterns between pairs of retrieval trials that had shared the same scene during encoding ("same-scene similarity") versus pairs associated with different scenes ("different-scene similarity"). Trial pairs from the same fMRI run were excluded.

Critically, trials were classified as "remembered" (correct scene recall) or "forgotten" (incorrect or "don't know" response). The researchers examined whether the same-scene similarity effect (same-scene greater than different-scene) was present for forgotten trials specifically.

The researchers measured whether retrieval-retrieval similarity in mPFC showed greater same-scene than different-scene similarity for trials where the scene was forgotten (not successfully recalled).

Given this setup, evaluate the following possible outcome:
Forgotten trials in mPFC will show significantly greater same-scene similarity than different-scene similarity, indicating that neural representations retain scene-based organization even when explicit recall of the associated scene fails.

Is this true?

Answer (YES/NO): YES